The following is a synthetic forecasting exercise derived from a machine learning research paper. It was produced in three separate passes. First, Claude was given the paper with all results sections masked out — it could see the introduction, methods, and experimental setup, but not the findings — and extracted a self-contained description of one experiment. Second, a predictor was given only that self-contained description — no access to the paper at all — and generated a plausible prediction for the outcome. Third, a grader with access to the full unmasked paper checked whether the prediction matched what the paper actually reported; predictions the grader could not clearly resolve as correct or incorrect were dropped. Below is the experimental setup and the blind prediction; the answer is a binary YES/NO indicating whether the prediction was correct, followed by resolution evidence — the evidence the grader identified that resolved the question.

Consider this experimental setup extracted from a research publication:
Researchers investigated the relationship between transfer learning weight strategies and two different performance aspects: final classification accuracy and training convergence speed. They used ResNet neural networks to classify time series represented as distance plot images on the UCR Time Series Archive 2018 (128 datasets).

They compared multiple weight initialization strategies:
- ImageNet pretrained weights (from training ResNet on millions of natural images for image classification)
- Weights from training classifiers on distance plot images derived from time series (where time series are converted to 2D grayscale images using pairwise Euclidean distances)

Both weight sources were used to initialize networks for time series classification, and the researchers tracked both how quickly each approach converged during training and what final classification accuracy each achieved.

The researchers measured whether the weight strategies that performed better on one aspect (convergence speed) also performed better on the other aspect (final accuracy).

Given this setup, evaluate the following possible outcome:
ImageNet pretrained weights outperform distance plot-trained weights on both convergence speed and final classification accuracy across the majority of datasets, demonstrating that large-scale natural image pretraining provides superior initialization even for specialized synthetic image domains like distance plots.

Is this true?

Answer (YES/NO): NO